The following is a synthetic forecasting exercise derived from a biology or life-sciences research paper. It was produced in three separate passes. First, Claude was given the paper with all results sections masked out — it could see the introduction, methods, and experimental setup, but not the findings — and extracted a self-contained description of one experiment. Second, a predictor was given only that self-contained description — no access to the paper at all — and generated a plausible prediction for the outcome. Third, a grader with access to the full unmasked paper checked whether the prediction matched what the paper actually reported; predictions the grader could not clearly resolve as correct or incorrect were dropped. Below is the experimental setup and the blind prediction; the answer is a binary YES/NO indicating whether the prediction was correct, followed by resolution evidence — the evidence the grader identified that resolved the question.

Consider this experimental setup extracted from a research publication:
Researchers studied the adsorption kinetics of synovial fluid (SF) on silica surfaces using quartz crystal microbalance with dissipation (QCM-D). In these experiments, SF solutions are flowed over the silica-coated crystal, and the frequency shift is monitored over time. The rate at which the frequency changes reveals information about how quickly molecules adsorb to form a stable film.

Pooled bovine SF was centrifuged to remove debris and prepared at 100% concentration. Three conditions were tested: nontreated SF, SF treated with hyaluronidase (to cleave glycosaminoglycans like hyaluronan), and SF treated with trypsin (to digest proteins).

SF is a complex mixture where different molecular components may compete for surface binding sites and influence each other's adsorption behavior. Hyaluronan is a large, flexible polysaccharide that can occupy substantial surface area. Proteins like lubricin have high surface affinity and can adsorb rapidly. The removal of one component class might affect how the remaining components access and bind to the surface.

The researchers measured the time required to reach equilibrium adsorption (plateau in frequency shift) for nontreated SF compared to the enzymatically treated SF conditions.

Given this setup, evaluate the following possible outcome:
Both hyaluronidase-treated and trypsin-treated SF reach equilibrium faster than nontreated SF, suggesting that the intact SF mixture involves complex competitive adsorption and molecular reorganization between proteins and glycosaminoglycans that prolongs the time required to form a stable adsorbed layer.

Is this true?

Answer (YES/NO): NO